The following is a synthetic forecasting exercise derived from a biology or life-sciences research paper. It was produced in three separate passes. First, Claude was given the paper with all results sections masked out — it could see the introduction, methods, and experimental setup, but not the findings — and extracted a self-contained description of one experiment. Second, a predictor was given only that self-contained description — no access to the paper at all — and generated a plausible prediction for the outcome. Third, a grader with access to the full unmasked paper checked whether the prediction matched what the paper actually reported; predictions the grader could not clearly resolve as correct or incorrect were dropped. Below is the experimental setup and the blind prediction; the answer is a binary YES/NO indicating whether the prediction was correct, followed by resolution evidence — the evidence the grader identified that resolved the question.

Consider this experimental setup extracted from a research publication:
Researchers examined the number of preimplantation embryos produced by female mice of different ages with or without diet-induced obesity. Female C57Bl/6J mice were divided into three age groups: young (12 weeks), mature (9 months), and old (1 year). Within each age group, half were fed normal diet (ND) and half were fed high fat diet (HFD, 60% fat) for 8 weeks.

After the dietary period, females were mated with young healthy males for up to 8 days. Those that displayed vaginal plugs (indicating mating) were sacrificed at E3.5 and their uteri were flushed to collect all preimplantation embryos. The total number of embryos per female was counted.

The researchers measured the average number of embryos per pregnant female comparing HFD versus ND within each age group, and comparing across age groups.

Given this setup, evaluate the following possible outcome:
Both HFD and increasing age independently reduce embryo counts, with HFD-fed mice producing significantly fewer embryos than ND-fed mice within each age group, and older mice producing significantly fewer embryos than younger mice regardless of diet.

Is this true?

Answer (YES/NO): NO